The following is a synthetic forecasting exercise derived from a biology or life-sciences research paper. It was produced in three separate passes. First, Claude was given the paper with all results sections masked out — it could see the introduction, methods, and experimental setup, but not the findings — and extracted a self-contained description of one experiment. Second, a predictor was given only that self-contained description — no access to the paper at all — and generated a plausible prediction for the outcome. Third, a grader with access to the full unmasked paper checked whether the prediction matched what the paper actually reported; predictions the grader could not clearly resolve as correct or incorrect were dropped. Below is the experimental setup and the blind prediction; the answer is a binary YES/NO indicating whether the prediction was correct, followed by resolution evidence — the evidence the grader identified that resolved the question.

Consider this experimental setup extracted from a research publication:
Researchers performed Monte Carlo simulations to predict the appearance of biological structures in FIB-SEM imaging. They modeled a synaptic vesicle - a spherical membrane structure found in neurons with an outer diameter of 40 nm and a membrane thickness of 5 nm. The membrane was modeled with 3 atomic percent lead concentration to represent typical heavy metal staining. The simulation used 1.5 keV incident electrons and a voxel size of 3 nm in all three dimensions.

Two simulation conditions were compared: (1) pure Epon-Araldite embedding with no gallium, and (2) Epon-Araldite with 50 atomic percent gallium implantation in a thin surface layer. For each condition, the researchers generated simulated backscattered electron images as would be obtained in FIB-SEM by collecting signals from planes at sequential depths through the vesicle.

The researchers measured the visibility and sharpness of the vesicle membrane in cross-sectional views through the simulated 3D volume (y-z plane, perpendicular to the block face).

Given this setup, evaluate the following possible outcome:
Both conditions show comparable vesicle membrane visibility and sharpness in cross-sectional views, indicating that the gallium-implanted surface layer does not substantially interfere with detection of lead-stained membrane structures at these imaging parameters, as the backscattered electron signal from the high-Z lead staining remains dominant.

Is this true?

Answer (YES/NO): NO